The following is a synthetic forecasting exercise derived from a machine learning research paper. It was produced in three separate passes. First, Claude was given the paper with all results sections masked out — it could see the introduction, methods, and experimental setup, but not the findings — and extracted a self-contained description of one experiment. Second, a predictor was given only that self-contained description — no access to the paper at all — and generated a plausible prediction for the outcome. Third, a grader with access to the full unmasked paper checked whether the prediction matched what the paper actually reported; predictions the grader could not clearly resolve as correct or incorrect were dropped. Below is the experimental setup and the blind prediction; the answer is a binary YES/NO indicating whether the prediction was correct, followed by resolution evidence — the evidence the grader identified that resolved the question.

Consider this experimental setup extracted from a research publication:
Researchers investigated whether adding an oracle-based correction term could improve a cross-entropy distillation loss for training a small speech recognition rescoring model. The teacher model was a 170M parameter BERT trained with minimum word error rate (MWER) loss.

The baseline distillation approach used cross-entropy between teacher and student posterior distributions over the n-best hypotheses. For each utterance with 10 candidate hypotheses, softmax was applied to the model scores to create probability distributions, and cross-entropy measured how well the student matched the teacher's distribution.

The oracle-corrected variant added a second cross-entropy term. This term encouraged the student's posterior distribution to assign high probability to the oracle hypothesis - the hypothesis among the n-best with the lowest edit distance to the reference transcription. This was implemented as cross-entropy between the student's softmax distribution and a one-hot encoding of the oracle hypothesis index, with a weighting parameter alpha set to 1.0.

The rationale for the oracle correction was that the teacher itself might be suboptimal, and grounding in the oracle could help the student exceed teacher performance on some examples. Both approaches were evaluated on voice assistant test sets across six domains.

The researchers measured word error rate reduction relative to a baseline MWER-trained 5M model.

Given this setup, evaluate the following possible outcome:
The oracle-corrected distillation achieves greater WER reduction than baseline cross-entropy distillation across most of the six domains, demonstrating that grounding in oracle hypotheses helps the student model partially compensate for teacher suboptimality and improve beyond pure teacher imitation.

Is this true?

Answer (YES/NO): NO